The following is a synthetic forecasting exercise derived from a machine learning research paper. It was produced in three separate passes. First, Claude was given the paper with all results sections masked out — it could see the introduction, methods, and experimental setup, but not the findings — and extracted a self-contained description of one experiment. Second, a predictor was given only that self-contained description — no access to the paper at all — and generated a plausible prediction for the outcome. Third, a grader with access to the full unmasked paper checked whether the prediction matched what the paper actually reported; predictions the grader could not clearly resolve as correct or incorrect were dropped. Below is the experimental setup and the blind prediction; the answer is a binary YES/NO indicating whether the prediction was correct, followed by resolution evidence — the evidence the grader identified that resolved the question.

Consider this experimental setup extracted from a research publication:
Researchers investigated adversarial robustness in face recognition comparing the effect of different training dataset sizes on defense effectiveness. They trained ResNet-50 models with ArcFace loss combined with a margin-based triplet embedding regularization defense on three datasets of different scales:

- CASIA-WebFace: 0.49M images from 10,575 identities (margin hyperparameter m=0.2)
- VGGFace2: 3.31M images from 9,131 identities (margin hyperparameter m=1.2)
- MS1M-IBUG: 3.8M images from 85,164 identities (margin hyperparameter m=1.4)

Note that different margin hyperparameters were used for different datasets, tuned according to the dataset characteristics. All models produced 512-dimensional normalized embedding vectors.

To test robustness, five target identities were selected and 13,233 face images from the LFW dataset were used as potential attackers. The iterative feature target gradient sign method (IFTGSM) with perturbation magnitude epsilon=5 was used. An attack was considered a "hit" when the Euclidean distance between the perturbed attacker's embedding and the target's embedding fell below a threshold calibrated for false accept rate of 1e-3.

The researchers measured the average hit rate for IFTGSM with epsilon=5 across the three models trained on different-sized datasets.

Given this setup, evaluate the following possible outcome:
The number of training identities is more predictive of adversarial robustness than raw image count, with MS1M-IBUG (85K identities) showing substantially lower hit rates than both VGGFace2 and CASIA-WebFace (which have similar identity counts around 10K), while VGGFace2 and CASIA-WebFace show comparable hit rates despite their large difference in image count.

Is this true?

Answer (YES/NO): NO